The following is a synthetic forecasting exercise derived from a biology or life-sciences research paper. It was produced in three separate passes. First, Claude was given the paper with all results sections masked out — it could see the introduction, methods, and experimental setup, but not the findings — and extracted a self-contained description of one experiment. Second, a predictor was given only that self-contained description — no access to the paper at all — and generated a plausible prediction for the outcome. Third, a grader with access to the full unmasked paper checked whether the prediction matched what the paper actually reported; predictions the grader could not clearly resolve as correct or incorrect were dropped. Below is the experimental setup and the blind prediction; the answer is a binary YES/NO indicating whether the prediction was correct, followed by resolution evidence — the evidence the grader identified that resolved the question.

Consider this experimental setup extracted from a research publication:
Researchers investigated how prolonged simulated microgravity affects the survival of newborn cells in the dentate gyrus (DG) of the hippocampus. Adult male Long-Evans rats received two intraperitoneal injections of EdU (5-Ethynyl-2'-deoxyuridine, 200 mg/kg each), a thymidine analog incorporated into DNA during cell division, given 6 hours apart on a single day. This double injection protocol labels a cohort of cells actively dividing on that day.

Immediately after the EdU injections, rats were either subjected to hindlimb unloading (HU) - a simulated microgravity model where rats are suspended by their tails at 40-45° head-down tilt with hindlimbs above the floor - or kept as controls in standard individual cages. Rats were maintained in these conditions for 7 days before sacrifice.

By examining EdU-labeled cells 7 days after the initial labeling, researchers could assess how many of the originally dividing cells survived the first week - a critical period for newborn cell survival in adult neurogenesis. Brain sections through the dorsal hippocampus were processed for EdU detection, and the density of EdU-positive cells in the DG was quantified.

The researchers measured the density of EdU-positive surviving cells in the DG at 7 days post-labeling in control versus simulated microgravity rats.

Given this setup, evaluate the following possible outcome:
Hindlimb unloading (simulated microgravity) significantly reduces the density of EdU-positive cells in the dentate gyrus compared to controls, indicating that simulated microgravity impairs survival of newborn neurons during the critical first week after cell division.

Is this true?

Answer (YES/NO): YES